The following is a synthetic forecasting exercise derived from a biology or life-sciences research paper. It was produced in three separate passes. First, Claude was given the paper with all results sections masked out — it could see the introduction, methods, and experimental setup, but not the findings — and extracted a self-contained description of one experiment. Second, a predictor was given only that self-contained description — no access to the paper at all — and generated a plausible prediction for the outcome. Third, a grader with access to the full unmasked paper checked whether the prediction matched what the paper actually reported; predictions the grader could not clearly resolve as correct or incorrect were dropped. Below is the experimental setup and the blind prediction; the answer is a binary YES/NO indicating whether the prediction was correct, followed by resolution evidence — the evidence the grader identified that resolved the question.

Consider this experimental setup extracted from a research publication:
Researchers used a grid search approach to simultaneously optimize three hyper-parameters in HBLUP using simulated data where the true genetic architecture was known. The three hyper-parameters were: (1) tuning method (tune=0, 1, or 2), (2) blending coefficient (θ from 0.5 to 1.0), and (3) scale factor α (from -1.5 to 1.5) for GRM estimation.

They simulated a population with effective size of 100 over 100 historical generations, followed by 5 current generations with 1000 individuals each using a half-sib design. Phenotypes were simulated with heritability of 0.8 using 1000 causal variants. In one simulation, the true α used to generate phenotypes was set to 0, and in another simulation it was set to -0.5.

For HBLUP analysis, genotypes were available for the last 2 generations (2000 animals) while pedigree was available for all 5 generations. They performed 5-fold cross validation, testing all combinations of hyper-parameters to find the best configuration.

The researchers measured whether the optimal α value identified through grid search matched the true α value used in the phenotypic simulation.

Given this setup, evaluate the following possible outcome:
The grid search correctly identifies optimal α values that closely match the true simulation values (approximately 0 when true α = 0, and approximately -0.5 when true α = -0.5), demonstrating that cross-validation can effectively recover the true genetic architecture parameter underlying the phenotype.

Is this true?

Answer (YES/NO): YES